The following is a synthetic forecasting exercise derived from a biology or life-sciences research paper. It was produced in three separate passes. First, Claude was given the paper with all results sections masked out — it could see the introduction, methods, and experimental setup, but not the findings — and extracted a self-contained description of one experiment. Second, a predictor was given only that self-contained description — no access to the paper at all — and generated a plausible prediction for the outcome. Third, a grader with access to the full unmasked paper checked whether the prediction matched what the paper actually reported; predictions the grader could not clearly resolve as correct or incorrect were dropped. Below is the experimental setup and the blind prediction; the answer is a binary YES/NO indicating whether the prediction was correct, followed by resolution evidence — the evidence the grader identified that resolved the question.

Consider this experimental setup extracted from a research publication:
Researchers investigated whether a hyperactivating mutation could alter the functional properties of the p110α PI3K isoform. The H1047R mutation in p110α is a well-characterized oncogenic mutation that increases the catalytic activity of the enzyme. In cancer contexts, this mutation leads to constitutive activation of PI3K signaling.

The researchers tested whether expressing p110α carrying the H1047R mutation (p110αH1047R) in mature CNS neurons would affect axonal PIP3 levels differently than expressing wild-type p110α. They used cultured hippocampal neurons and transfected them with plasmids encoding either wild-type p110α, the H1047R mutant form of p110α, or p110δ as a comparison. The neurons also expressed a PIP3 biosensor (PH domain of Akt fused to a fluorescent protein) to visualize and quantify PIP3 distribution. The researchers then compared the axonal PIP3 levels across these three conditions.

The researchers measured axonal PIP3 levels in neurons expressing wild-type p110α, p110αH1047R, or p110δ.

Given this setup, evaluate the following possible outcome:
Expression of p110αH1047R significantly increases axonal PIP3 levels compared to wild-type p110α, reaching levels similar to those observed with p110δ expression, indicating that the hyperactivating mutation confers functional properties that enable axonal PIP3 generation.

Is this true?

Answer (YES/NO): YES